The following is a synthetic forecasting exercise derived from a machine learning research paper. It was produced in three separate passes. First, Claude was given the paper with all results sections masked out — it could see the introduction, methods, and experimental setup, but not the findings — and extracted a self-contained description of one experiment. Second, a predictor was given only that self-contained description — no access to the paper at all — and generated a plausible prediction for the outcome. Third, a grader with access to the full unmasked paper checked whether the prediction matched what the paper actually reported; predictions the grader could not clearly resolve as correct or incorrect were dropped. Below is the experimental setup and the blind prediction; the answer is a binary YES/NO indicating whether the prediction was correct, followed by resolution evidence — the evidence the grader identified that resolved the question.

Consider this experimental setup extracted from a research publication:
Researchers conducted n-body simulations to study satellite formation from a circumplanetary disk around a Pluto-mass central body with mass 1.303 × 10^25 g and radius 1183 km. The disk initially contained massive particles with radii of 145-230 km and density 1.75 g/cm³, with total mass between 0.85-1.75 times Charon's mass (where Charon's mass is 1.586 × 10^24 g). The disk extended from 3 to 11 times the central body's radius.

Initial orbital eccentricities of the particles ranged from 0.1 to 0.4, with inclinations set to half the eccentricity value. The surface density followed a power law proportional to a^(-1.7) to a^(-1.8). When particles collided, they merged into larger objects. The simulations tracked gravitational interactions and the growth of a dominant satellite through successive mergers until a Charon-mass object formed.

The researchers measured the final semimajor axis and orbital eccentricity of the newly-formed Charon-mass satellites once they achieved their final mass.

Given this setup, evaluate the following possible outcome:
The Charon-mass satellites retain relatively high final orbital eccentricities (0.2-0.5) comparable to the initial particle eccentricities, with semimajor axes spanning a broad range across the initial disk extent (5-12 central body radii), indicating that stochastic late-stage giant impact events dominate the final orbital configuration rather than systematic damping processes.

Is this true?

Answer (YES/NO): NO